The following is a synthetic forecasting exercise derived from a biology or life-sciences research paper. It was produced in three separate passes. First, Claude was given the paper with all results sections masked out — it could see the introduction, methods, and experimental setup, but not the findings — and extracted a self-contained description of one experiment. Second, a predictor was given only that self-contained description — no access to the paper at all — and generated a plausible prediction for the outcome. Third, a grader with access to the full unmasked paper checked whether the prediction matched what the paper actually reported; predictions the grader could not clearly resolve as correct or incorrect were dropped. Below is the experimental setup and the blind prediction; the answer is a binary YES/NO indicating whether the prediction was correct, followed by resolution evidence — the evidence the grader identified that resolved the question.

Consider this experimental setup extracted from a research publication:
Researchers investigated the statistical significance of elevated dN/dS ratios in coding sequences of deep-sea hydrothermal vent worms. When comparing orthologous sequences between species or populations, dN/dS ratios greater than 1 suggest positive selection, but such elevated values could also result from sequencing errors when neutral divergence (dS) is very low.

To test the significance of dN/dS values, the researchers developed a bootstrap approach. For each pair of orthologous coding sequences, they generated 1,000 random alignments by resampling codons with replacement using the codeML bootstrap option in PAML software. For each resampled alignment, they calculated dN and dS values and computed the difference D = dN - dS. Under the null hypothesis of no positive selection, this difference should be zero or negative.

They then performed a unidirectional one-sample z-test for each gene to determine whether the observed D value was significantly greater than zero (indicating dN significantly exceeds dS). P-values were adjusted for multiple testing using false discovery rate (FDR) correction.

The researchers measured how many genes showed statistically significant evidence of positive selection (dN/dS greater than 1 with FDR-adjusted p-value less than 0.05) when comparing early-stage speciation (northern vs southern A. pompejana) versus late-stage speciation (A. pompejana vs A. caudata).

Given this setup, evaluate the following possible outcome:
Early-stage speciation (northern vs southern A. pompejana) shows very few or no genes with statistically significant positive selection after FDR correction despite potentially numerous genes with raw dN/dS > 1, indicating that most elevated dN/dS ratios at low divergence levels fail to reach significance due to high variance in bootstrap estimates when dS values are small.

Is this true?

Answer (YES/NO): NO